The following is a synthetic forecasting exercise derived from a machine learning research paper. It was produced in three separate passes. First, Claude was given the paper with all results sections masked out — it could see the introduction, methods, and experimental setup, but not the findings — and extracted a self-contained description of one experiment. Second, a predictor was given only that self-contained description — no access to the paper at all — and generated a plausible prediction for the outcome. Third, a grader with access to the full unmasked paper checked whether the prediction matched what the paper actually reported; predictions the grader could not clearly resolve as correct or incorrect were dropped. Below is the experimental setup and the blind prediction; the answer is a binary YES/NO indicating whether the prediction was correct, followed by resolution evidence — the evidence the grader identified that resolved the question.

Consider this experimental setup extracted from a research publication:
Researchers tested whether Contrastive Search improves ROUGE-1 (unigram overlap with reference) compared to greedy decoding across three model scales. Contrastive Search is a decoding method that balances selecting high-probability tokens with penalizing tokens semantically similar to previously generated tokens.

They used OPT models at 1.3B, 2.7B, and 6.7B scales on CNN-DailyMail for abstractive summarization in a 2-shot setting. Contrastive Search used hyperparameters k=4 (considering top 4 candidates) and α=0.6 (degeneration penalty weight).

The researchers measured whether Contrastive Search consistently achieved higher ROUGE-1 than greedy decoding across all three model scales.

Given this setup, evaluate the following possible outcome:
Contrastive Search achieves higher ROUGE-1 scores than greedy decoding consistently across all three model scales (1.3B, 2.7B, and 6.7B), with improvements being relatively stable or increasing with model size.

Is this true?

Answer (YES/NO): NO